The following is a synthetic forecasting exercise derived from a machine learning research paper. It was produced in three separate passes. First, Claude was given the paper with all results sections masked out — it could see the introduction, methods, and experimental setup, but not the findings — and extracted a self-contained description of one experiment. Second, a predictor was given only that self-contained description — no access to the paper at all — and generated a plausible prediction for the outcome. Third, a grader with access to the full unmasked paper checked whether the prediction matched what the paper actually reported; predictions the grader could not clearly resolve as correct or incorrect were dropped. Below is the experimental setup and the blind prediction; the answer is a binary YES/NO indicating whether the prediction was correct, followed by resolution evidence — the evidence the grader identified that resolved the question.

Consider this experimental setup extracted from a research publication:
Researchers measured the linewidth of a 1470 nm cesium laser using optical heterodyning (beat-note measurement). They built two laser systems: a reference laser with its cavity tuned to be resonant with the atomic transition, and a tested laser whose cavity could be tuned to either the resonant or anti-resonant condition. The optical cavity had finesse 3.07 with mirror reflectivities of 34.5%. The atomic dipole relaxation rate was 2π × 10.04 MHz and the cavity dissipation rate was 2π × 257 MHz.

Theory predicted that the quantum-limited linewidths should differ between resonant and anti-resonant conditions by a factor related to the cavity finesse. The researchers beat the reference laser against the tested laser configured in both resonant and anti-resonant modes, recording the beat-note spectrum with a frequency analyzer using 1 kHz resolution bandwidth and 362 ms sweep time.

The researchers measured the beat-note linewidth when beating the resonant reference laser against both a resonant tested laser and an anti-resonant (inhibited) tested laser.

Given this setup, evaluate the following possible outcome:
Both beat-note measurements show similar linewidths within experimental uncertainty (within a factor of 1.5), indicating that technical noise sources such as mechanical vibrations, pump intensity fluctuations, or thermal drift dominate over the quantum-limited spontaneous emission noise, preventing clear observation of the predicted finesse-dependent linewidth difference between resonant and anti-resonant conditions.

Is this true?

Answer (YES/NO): YES